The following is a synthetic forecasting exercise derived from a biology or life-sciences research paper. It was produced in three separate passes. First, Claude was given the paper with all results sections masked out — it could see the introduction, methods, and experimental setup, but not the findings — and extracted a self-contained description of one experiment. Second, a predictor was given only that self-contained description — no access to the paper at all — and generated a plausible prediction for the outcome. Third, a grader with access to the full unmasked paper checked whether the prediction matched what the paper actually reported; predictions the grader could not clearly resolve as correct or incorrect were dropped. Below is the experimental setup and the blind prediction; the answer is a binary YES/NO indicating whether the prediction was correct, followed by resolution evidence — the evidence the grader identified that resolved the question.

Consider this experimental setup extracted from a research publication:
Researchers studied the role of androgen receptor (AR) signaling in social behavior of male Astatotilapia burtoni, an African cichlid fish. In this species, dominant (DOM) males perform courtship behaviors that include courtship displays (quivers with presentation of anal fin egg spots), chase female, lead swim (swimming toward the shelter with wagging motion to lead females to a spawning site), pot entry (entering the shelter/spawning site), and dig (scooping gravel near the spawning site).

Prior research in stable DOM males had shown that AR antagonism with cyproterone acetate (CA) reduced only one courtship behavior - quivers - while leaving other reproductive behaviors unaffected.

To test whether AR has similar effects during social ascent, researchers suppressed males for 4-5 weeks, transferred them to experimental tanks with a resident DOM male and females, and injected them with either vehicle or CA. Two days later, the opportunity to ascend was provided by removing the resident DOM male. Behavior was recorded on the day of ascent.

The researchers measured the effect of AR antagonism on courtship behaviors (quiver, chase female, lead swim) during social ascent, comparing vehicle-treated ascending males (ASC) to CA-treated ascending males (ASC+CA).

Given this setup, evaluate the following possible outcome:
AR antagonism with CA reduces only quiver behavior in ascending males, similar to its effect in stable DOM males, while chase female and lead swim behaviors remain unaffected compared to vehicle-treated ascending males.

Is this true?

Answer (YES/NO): NO